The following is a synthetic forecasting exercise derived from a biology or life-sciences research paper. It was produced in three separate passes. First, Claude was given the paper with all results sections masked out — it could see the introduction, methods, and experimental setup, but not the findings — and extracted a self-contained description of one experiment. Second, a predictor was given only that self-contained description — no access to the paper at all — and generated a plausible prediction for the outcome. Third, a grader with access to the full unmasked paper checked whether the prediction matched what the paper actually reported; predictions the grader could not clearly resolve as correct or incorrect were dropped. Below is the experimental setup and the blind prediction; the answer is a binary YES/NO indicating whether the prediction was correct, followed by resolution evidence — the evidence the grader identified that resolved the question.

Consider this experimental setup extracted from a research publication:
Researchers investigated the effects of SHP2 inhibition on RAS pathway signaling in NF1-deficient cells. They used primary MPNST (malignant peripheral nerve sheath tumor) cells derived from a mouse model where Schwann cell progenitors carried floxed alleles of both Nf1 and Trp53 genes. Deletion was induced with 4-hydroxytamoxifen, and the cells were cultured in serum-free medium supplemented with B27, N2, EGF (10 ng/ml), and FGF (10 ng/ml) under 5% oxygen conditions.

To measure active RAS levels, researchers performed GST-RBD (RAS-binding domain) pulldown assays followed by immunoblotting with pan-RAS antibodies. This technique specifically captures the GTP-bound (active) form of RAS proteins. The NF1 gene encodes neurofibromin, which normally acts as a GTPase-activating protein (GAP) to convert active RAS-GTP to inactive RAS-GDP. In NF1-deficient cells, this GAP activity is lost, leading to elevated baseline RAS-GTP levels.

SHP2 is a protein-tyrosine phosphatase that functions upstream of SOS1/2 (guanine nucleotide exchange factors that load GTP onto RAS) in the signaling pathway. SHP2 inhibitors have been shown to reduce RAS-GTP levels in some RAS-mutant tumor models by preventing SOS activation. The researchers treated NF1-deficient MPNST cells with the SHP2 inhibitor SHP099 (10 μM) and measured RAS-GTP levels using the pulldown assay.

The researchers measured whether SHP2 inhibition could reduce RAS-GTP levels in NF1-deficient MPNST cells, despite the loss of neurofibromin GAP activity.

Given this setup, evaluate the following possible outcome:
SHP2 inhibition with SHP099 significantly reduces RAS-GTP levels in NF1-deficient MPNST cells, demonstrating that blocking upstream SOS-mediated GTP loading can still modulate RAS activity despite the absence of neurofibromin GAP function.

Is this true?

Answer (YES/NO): YES